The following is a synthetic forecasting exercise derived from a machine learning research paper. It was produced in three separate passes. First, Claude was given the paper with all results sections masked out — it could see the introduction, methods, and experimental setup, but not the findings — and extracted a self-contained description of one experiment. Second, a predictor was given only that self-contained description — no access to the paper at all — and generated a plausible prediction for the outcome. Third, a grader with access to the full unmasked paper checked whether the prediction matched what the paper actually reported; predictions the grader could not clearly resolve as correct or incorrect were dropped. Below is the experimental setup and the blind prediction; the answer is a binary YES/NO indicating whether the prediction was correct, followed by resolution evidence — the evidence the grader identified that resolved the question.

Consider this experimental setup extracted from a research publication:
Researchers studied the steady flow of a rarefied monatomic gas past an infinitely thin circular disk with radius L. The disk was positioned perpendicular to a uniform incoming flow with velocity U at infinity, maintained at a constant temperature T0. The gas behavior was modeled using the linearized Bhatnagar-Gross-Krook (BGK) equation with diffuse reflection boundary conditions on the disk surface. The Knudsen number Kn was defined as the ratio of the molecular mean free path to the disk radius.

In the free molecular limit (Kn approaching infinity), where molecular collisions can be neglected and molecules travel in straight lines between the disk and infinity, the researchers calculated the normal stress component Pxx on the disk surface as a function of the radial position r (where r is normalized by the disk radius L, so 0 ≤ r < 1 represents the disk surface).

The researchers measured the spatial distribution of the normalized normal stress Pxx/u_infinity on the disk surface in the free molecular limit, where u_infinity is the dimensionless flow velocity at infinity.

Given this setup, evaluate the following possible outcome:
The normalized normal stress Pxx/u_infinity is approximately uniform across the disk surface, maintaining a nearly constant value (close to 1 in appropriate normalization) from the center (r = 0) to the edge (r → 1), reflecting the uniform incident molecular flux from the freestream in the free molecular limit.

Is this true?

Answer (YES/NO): YES